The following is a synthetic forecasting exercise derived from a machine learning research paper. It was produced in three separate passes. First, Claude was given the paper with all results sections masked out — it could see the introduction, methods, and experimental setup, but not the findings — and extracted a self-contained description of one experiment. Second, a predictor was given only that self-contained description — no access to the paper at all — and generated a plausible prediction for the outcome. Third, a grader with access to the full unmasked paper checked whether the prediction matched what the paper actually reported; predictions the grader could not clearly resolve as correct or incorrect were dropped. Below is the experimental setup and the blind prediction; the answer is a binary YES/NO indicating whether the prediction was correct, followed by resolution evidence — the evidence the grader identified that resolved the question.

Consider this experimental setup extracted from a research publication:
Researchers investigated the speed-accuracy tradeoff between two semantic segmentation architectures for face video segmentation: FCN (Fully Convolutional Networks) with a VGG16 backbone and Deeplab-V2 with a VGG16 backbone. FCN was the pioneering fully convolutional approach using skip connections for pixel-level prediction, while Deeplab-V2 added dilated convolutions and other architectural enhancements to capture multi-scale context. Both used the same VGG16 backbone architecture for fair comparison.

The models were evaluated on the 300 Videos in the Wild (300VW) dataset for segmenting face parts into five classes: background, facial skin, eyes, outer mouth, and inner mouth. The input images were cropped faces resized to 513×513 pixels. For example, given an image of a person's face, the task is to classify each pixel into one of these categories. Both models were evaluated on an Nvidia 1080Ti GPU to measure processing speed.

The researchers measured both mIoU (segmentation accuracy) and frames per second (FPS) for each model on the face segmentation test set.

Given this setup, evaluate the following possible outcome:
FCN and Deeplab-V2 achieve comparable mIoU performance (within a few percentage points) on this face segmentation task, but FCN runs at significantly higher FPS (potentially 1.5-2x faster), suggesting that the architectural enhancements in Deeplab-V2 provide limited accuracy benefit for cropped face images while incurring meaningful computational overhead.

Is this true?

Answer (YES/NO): NO